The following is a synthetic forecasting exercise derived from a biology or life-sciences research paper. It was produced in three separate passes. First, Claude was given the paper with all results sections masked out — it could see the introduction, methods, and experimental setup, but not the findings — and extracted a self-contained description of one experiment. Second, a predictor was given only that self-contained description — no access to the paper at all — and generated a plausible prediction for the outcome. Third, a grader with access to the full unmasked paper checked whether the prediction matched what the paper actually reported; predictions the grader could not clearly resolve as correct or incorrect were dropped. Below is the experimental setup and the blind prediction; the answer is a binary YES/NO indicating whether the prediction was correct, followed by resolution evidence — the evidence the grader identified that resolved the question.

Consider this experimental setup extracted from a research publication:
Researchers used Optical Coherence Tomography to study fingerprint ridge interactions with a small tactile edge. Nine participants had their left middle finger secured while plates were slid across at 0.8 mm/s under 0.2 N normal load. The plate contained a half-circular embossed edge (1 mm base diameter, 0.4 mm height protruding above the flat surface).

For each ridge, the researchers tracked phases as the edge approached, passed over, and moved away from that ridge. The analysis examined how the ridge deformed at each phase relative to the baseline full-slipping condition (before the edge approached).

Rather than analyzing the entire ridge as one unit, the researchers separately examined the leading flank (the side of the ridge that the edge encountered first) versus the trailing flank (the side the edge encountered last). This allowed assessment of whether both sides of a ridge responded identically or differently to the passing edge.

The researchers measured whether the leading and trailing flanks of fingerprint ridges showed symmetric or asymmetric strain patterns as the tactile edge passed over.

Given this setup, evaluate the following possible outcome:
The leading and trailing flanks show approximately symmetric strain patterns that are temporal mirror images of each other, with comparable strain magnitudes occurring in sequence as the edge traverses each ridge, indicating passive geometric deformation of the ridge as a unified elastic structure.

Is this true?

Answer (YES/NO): NO